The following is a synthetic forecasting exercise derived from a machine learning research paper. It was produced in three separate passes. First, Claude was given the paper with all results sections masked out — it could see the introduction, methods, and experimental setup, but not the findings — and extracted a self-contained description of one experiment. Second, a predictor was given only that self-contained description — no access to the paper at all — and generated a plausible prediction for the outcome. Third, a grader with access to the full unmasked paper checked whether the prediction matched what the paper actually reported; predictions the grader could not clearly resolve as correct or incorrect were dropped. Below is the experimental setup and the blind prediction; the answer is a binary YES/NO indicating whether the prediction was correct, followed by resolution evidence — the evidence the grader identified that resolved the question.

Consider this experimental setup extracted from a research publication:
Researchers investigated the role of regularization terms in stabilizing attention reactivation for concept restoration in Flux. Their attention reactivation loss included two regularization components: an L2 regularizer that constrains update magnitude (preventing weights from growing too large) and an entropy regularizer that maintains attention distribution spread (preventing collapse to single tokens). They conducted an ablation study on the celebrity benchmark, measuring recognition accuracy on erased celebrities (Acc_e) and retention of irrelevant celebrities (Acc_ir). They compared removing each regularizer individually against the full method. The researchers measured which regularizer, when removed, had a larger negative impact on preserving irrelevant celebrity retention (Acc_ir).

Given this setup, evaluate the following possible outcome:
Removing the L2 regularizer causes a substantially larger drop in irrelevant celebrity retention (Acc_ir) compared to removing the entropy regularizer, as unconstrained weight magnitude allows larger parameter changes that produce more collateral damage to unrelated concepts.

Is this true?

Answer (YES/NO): NO